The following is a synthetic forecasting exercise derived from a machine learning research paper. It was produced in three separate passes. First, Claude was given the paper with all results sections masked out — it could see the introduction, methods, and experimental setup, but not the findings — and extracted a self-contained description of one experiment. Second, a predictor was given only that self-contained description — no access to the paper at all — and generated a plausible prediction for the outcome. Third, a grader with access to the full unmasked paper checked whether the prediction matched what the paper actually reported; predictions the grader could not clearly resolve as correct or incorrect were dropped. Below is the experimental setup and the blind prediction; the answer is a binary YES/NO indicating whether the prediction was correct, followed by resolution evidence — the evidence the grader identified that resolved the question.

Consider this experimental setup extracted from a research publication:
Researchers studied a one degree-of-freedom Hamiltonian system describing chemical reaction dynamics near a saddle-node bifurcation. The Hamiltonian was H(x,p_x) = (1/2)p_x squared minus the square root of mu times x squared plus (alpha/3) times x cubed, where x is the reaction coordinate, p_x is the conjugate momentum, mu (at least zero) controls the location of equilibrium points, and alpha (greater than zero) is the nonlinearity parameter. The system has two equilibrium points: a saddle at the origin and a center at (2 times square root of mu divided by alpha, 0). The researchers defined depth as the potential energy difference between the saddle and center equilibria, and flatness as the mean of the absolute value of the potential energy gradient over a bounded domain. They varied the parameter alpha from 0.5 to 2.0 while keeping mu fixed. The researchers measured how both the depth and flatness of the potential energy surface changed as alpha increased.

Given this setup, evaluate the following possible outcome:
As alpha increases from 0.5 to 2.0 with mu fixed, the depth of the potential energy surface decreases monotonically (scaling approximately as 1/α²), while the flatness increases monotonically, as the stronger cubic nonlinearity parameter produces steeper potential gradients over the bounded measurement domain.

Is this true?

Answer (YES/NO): YES